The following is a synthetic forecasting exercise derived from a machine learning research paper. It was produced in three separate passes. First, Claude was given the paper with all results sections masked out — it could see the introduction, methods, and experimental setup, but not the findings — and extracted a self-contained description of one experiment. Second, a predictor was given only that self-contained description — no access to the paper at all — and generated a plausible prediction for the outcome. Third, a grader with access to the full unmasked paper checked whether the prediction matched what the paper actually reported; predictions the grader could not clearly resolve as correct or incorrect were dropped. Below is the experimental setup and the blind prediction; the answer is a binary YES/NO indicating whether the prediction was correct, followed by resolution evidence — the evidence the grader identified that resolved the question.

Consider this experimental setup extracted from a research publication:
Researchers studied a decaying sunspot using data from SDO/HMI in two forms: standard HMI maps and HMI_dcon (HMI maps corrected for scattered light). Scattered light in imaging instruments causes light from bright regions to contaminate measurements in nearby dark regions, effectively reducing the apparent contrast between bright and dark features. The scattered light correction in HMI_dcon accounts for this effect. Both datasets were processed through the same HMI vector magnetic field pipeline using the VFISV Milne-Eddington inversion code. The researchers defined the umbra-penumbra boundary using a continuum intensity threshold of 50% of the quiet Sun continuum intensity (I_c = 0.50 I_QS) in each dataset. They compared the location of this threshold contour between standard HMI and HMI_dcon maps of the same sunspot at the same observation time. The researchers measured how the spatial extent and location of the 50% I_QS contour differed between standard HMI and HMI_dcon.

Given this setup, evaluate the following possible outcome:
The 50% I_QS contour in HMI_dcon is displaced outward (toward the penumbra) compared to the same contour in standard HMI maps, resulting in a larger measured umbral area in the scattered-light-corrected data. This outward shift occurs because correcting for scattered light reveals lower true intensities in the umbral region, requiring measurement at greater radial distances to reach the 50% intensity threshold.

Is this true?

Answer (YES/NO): YES